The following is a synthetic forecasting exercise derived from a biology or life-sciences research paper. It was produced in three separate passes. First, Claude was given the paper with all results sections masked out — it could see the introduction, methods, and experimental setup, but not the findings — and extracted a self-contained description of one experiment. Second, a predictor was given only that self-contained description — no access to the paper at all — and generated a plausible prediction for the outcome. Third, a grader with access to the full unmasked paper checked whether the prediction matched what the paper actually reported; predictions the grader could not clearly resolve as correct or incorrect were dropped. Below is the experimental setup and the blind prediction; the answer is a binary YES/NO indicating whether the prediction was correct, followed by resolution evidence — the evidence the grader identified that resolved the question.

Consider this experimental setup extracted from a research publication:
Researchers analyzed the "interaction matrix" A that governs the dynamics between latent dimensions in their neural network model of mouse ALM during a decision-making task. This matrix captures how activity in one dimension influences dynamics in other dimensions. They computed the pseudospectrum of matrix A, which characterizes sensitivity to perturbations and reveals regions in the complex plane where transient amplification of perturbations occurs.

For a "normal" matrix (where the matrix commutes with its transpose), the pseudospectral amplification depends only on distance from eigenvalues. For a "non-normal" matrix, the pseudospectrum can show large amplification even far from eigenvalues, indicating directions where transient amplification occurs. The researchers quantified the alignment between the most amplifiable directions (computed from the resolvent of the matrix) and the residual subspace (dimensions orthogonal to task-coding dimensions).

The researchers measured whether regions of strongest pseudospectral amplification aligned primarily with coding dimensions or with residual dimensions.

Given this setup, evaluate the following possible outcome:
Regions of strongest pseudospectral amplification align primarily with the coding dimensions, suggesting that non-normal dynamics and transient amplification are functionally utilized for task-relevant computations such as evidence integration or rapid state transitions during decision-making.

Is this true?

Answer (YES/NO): NO